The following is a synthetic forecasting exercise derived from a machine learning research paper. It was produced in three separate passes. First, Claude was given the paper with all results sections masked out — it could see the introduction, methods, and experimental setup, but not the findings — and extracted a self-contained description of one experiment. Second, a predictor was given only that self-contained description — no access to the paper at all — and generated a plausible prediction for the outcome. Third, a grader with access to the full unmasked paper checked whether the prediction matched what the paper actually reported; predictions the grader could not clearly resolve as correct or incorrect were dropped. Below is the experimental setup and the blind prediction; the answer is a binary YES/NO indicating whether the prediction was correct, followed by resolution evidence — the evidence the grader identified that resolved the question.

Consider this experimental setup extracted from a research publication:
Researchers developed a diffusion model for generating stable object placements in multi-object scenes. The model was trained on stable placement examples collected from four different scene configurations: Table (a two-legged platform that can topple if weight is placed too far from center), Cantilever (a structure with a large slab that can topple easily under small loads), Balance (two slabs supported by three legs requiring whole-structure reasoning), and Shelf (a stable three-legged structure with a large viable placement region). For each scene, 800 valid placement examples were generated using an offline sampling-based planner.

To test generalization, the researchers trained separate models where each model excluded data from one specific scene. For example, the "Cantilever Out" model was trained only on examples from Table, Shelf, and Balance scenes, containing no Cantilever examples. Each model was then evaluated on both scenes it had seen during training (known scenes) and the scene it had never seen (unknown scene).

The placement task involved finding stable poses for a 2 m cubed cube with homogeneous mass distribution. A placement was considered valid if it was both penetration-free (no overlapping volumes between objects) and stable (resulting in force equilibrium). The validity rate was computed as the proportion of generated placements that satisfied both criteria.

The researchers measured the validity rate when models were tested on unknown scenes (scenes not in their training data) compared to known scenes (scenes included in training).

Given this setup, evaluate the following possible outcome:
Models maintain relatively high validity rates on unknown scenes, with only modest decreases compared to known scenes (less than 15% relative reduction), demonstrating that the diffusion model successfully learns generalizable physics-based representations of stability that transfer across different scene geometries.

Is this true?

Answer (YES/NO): NO